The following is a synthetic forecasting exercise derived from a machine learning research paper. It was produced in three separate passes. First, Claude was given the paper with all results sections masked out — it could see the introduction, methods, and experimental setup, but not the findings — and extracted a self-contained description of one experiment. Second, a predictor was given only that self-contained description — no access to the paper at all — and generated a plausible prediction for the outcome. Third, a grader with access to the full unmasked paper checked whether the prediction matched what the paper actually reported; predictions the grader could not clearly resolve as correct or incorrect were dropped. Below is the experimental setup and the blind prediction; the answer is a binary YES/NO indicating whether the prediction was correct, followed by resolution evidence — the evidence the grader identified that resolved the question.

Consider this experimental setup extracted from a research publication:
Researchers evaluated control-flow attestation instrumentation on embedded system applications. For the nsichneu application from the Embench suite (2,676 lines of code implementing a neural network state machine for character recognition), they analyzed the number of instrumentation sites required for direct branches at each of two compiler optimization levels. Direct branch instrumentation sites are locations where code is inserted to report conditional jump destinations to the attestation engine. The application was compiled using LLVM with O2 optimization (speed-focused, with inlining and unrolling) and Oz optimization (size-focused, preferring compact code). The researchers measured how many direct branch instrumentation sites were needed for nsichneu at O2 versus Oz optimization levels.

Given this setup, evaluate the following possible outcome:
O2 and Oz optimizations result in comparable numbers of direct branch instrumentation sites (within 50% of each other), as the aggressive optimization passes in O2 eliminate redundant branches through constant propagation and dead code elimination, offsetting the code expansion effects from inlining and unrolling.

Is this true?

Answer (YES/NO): YES